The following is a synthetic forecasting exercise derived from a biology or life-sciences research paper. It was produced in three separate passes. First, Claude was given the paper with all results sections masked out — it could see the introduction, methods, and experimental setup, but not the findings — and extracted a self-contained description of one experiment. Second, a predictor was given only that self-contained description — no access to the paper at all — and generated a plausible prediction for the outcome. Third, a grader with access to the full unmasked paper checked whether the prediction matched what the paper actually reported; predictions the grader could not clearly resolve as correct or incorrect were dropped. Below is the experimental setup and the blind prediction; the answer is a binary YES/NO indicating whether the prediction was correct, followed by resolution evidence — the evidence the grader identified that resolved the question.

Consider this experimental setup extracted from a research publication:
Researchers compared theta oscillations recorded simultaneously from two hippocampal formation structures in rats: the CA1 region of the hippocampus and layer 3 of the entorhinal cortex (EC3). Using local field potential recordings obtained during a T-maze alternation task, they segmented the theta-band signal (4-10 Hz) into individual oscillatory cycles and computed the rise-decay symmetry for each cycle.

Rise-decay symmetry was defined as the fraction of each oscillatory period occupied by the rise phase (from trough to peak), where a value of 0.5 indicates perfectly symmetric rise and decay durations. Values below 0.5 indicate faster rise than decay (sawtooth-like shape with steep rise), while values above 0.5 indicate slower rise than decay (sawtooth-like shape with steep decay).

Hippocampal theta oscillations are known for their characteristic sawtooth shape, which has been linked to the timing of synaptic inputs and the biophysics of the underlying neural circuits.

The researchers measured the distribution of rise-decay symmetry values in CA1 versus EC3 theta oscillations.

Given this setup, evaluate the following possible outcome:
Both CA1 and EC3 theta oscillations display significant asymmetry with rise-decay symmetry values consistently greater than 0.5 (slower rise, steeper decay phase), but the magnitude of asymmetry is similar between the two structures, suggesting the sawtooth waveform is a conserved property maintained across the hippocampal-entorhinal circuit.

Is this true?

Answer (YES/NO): NO